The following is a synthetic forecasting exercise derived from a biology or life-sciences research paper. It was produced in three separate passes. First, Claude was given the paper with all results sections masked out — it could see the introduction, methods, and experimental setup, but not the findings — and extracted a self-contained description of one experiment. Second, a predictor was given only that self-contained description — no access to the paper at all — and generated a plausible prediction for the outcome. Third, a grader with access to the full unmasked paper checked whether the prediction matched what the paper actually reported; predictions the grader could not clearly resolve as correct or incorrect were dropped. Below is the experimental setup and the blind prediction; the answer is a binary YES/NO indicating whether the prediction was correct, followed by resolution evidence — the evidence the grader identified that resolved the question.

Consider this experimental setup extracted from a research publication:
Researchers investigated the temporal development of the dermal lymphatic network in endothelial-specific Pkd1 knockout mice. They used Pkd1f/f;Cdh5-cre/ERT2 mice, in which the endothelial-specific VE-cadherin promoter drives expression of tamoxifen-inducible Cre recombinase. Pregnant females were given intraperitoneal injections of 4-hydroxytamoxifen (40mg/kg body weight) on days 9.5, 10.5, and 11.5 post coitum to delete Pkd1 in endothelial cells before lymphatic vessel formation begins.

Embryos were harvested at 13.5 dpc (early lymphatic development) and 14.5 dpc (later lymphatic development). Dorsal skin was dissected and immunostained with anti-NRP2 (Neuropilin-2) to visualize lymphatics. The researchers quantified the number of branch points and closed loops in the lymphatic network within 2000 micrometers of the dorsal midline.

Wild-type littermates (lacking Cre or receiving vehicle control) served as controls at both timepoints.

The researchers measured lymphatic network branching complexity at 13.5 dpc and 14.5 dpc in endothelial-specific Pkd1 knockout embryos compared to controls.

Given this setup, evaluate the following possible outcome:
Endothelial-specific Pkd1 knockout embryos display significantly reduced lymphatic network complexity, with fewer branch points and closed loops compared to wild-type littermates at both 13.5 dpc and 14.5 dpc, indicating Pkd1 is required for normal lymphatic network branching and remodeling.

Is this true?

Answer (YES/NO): NO